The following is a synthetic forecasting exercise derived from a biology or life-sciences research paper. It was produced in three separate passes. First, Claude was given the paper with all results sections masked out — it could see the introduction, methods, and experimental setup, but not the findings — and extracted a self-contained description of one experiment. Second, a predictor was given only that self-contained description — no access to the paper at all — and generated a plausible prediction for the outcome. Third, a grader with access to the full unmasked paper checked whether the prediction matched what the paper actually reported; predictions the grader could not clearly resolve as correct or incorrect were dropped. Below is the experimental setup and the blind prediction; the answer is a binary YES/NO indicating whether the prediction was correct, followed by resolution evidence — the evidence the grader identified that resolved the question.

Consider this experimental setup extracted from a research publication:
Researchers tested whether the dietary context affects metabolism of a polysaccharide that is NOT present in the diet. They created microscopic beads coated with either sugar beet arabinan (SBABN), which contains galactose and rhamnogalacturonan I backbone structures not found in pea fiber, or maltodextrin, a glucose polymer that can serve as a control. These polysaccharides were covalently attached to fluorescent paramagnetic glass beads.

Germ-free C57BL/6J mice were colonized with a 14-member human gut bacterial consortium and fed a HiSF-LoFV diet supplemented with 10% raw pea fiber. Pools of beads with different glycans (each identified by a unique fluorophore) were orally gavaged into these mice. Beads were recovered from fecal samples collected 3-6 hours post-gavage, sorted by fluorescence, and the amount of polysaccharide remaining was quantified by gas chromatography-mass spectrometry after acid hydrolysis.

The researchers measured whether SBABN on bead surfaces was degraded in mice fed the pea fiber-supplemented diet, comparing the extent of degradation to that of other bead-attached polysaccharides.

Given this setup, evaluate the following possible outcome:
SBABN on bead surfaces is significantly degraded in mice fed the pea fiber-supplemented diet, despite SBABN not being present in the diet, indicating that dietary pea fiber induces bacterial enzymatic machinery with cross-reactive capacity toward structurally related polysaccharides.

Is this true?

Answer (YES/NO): YES